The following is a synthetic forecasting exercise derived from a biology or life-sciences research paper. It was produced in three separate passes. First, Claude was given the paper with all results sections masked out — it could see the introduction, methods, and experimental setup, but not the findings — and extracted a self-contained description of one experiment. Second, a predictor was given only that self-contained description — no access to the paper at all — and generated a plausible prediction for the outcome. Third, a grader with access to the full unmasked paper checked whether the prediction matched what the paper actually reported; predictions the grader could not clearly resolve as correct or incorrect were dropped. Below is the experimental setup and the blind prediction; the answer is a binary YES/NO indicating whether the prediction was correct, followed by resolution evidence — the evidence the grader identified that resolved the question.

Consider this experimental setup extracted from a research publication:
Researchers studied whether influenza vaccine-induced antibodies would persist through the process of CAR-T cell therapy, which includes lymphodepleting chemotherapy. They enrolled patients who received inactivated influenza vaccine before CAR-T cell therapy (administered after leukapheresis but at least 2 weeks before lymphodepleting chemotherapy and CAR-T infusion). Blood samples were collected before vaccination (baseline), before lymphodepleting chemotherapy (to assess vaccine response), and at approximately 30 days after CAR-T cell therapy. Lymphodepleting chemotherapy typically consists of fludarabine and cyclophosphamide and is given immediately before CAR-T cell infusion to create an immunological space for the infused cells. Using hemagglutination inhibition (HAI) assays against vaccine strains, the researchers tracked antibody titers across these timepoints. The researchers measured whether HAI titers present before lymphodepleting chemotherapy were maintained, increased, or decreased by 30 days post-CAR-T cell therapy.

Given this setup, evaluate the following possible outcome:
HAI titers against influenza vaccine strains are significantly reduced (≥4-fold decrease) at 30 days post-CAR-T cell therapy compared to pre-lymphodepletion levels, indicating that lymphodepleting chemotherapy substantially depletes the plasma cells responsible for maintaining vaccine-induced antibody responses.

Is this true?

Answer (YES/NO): NO